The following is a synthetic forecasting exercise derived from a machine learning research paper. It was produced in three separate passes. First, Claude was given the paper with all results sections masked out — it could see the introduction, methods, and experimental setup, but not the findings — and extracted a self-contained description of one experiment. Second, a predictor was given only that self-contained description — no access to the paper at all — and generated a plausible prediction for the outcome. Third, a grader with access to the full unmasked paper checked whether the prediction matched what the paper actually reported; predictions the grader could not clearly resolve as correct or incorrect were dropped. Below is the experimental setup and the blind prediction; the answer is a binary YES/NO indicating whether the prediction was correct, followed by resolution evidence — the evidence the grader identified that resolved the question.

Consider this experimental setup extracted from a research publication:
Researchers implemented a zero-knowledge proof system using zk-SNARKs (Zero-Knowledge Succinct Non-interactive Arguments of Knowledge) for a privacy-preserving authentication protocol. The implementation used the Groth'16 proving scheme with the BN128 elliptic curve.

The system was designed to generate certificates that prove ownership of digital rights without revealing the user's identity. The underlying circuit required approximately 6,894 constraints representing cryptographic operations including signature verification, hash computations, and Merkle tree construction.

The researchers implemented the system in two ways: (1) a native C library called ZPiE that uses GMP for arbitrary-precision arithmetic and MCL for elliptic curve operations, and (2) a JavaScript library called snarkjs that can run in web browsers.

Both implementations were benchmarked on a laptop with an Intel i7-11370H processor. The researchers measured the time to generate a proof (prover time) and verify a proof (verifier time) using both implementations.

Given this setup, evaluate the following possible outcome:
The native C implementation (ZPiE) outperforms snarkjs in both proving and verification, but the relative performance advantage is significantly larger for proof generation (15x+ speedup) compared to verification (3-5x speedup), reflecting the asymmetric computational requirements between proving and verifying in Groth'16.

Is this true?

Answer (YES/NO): NO